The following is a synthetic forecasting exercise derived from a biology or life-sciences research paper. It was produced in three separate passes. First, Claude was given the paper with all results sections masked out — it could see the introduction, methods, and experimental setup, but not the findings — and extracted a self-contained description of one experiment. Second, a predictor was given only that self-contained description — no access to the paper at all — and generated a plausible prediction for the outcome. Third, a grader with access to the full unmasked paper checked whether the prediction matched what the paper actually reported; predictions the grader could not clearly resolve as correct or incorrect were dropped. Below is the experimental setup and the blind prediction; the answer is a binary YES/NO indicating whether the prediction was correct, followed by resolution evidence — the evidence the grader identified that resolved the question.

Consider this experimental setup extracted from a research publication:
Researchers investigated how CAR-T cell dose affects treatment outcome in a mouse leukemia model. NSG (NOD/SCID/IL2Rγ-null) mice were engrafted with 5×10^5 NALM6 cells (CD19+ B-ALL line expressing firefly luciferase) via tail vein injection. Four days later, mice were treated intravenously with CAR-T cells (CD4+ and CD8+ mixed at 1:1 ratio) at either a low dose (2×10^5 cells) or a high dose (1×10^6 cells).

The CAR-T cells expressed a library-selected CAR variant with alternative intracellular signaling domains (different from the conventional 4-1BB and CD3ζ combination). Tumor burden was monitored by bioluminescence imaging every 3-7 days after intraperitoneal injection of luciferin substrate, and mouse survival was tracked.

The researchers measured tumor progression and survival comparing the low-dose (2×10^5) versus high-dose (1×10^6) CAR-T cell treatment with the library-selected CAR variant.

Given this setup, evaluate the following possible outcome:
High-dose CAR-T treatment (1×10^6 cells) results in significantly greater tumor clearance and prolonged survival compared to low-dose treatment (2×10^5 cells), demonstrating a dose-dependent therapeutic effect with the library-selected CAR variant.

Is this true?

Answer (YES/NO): YES